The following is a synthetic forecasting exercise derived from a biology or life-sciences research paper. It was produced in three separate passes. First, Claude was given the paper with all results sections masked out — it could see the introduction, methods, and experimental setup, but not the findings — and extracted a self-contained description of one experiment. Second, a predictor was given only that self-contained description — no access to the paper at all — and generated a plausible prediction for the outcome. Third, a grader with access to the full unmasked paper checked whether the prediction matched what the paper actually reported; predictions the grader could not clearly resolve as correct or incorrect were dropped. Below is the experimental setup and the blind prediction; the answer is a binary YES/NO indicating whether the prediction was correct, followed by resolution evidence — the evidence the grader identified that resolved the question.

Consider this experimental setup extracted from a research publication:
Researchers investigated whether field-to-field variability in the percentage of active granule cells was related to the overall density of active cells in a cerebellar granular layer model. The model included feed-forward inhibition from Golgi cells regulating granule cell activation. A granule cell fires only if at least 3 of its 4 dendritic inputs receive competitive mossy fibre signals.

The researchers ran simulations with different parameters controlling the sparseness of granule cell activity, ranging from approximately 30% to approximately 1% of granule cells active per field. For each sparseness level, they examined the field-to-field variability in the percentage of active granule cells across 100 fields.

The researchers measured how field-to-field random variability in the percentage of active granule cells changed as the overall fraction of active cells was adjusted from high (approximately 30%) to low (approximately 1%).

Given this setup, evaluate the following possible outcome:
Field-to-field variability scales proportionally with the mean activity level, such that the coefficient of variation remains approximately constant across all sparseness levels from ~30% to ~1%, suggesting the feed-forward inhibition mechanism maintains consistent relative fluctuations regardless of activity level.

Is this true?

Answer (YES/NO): NO